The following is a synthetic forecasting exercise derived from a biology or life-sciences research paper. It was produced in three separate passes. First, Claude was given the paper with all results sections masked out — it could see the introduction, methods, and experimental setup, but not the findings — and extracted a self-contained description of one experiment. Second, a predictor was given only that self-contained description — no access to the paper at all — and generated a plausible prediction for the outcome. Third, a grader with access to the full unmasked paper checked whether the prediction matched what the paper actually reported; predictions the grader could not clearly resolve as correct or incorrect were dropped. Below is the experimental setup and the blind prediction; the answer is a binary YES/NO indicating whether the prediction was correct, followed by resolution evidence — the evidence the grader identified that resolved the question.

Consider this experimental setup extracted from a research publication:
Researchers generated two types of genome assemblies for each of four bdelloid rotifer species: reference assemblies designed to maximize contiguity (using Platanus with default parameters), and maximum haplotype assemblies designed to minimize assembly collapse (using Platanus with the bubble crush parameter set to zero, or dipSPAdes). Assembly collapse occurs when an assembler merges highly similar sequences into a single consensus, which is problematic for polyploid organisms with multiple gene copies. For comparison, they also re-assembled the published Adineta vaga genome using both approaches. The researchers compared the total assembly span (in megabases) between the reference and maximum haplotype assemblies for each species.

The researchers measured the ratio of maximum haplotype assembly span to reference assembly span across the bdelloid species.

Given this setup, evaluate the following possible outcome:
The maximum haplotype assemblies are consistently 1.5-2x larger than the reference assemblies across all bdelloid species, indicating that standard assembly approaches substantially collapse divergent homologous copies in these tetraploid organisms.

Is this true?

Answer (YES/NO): NO